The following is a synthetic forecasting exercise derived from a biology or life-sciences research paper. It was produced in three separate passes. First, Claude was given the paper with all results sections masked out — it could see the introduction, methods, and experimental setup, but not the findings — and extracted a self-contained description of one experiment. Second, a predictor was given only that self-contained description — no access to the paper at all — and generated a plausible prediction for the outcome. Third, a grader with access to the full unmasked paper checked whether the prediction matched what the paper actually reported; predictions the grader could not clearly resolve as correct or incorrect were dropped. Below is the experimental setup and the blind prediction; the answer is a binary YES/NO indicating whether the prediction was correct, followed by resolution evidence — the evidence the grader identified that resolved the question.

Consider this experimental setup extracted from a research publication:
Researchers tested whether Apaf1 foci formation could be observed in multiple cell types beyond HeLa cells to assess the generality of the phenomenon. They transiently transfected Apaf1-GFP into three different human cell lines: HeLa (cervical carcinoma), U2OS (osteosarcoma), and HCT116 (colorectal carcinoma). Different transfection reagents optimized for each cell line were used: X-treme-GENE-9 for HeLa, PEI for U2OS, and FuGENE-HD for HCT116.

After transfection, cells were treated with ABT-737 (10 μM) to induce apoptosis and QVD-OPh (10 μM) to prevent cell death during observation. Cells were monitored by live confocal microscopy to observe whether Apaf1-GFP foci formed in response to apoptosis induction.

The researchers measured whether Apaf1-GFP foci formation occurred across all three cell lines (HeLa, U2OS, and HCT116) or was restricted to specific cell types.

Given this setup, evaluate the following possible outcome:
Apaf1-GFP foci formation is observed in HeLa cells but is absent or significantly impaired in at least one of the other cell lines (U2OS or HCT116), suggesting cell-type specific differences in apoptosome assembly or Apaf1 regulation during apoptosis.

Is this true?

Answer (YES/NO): NO